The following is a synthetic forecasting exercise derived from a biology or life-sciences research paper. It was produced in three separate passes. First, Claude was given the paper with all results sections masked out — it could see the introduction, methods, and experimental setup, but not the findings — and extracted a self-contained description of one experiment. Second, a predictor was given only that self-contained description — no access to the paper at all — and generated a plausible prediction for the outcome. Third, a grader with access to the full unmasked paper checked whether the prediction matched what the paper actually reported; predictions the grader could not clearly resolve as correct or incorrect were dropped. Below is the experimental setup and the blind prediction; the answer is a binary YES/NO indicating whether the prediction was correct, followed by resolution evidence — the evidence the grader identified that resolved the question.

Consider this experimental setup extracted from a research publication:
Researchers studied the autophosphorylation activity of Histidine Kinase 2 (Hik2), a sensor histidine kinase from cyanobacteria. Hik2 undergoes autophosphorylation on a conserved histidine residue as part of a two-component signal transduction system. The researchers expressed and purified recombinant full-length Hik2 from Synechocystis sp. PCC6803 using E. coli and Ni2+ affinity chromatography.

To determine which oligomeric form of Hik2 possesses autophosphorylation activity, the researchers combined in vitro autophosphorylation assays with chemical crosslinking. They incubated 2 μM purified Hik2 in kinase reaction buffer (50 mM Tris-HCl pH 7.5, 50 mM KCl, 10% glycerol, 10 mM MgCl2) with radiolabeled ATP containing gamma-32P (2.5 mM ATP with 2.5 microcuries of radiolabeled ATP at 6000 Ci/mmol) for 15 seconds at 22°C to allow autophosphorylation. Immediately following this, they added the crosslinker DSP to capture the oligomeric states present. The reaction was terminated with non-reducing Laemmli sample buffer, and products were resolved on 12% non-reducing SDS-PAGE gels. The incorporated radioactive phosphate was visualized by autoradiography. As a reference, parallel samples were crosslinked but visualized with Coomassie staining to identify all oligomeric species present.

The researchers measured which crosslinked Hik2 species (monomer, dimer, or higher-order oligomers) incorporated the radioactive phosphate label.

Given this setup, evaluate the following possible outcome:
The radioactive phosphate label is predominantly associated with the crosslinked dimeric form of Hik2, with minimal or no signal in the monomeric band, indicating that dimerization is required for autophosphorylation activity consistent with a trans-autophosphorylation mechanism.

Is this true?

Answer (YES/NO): NO